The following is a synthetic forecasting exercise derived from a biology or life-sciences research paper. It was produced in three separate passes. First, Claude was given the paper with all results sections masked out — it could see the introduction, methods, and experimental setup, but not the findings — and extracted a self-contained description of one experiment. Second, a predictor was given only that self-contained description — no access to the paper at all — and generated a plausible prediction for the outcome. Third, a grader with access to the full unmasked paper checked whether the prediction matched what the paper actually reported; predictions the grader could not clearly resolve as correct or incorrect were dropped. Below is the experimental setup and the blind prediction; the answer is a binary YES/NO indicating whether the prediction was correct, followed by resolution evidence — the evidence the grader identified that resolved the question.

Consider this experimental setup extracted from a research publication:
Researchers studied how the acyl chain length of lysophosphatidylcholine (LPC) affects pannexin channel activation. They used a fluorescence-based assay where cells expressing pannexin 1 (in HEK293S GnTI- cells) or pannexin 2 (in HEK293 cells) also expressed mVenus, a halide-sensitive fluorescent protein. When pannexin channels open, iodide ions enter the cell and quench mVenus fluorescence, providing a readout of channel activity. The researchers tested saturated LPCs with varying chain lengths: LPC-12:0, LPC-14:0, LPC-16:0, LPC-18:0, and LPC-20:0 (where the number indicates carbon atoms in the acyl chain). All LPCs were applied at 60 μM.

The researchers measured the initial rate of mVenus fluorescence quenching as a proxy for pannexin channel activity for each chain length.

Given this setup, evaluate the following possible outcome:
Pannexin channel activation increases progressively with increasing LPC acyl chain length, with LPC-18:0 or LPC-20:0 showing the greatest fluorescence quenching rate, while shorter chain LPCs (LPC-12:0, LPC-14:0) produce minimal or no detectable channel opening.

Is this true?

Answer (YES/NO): NO